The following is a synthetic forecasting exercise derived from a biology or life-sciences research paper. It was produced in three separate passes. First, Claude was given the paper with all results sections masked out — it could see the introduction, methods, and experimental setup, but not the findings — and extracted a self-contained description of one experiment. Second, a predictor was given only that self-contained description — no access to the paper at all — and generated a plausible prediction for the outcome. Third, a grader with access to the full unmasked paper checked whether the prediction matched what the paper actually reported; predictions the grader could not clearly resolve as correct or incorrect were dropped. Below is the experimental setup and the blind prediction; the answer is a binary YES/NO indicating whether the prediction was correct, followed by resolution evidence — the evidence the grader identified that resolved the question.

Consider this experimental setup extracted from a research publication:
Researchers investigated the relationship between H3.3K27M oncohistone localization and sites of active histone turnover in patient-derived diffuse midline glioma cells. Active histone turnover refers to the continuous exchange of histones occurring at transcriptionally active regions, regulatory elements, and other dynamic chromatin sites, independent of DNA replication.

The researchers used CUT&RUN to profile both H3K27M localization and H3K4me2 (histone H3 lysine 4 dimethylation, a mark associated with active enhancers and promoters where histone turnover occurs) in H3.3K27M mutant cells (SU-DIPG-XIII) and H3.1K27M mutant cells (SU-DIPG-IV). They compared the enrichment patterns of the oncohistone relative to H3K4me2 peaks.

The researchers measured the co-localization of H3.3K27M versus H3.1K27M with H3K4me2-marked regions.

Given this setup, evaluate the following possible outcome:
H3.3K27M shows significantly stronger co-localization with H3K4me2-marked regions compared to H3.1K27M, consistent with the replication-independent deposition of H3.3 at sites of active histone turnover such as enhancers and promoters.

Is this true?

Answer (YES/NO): YES